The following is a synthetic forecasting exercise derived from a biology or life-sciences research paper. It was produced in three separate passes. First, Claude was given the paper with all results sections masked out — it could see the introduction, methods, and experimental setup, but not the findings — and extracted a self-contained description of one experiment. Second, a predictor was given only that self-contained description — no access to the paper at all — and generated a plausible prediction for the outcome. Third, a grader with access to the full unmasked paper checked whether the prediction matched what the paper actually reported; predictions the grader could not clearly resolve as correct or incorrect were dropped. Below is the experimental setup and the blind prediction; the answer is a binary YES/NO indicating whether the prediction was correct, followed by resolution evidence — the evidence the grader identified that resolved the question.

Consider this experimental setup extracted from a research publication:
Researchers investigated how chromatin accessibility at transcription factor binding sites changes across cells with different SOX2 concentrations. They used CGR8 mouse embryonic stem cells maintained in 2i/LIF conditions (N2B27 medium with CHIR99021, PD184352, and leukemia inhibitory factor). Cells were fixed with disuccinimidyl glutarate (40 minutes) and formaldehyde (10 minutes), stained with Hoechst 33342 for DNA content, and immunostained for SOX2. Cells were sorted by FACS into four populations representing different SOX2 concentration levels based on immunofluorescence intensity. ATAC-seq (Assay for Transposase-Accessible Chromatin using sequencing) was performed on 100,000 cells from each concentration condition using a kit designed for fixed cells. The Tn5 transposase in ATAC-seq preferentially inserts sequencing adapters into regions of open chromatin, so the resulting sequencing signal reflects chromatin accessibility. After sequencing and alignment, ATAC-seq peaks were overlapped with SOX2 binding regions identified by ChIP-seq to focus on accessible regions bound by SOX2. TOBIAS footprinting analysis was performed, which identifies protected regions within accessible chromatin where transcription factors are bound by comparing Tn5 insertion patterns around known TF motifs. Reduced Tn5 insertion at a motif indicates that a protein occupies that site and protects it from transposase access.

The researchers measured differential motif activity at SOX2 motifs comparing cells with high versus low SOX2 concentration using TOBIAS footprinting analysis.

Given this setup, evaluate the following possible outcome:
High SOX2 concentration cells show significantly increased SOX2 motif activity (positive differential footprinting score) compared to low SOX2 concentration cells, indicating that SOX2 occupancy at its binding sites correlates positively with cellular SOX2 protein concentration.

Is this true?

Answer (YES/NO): NO